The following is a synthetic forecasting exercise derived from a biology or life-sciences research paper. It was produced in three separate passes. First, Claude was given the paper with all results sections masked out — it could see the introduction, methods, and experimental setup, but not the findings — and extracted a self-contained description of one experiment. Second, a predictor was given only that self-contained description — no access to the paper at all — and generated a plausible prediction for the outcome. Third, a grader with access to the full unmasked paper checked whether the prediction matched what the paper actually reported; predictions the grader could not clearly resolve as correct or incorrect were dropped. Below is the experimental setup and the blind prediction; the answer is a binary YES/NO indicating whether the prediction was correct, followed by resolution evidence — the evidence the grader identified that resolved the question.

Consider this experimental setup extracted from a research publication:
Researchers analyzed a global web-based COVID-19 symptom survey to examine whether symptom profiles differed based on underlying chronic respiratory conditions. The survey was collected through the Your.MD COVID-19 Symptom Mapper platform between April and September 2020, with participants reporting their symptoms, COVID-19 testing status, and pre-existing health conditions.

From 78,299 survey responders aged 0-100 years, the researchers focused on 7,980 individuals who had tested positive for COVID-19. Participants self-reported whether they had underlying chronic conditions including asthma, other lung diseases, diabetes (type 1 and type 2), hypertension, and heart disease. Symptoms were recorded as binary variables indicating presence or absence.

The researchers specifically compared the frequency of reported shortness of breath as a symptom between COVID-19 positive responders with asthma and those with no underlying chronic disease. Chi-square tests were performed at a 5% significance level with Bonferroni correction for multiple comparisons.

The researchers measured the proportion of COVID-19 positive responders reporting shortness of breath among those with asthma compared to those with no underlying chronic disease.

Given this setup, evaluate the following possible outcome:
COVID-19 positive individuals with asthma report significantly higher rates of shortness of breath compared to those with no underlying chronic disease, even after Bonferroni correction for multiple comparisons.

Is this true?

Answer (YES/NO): YES